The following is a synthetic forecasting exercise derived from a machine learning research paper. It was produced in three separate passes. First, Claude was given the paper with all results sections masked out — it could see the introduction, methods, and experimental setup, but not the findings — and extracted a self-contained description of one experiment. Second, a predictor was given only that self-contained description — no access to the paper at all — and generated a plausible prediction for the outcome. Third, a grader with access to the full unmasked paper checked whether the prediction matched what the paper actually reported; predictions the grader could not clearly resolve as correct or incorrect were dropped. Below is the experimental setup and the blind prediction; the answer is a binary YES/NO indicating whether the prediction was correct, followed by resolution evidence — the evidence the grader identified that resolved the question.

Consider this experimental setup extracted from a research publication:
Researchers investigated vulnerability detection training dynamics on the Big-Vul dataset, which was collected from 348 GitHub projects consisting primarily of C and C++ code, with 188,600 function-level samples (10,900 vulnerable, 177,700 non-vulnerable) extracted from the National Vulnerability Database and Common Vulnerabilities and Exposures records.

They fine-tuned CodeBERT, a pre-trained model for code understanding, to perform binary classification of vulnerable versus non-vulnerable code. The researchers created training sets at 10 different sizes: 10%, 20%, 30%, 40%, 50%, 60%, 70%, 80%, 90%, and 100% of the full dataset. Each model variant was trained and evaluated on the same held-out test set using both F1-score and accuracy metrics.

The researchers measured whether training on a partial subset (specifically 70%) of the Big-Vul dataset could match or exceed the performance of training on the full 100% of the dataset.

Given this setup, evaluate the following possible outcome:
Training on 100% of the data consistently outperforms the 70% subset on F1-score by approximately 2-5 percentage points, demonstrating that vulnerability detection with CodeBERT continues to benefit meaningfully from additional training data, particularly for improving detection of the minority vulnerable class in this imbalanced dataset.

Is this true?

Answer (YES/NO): NO